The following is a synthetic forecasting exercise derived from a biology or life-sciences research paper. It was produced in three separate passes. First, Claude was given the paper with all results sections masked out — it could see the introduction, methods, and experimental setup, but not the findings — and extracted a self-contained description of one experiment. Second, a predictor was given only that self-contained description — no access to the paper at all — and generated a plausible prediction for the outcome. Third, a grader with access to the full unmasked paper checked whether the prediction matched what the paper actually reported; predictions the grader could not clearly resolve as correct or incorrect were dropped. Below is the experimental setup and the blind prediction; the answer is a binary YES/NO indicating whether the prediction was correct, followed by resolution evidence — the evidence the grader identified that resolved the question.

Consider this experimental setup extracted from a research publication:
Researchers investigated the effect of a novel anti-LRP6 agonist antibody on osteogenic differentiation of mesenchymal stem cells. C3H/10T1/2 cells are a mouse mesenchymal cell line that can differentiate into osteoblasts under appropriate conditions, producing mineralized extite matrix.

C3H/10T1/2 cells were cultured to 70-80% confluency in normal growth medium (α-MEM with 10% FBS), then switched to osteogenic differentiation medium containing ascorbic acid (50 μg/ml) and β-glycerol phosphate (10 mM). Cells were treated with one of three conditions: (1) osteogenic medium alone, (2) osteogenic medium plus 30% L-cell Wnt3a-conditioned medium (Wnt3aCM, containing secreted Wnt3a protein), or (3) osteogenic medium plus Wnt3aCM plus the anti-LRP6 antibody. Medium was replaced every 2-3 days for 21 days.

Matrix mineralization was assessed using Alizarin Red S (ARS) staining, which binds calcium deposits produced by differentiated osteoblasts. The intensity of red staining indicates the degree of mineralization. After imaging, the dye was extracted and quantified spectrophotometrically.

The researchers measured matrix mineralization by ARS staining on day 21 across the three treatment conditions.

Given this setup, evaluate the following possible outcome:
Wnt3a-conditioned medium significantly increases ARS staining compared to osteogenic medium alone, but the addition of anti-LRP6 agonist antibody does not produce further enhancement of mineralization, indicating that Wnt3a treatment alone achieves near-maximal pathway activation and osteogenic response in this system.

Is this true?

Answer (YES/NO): NO